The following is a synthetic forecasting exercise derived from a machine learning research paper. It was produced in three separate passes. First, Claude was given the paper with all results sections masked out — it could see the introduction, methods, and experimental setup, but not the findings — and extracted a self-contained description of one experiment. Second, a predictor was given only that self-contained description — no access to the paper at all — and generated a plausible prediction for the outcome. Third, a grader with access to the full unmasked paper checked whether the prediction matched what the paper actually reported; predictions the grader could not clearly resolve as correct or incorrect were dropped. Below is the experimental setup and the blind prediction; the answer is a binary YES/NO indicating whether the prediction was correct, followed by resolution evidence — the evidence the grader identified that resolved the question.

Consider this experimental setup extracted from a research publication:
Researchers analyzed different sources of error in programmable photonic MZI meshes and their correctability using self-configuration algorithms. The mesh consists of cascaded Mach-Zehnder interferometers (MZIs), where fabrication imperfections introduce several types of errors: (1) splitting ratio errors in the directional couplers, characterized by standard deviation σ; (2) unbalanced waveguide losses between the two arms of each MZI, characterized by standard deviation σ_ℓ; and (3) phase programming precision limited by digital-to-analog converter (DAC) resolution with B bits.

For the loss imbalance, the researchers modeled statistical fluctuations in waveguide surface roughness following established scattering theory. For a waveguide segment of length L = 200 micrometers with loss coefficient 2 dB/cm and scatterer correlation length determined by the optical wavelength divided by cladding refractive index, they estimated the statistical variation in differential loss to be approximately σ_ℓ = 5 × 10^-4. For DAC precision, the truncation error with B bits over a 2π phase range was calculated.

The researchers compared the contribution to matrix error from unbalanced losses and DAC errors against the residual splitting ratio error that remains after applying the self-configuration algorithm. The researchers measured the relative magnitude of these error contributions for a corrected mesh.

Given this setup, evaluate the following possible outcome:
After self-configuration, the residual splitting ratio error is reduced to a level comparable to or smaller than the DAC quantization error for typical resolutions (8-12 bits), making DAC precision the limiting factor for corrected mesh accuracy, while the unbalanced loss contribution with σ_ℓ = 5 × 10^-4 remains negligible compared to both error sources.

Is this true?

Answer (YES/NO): NO